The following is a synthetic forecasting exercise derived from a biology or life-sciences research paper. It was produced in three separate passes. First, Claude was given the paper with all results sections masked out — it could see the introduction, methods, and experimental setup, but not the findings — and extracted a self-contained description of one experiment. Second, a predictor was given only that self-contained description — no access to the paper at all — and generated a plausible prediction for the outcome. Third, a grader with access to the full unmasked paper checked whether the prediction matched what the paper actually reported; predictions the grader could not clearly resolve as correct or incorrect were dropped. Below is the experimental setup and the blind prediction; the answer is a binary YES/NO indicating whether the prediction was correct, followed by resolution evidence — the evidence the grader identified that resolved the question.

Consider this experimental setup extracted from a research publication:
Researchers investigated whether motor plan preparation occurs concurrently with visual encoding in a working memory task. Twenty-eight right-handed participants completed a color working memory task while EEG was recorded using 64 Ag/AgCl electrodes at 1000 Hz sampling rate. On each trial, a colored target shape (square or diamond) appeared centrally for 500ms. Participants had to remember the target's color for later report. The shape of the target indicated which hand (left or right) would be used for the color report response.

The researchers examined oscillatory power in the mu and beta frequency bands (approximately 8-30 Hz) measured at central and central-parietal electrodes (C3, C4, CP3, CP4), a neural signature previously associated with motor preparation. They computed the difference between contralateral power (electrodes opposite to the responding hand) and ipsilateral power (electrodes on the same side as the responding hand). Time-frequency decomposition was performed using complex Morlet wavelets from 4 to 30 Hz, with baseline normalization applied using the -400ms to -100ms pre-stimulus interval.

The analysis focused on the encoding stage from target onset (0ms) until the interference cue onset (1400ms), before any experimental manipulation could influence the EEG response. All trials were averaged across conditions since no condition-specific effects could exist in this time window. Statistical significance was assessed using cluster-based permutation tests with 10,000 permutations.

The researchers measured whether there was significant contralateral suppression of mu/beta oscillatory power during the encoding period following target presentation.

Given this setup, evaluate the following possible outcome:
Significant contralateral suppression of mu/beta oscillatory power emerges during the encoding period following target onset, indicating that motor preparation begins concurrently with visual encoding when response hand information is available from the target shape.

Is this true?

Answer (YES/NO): YES